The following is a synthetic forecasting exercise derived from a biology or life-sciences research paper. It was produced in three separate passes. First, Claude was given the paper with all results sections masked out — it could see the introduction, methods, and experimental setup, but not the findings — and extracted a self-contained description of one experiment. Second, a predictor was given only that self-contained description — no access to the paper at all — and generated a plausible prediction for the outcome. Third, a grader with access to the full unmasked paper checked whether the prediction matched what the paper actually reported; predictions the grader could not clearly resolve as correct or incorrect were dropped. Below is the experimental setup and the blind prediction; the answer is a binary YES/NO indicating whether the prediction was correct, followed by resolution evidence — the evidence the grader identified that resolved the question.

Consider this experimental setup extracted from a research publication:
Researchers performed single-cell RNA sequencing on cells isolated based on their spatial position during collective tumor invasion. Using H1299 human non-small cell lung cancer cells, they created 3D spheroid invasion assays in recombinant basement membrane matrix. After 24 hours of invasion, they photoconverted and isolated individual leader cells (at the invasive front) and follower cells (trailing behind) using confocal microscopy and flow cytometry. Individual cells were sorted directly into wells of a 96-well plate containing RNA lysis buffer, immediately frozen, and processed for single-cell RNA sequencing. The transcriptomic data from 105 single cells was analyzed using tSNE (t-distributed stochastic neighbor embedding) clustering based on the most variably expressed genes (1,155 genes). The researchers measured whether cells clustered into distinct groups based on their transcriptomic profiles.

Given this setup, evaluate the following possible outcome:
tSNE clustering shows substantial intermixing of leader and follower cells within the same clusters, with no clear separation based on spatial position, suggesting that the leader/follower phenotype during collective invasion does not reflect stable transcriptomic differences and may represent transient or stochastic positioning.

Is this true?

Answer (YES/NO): NO